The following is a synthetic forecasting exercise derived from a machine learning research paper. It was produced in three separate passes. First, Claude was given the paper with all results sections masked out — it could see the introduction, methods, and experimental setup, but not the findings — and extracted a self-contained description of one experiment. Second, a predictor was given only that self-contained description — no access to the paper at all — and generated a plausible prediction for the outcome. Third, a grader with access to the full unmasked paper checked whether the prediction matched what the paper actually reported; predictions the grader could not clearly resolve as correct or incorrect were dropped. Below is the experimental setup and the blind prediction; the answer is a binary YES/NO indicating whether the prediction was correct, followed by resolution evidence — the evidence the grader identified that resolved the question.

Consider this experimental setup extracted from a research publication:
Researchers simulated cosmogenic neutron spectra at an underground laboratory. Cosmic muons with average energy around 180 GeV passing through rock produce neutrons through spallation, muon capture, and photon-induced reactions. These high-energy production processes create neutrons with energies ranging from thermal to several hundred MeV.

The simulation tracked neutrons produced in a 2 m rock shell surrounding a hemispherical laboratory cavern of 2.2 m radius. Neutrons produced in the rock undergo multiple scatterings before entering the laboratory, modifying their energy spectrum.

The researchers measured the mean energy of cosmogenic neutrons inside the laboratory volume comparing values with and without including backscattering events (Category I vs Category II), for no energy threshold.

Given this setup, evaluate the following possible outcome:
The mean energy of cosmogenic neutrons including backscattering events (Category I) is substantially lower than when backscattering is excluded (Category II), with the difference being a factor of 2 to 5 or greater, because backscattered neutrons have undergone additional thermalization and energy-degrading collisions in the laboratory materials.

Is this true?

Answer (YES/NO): NO